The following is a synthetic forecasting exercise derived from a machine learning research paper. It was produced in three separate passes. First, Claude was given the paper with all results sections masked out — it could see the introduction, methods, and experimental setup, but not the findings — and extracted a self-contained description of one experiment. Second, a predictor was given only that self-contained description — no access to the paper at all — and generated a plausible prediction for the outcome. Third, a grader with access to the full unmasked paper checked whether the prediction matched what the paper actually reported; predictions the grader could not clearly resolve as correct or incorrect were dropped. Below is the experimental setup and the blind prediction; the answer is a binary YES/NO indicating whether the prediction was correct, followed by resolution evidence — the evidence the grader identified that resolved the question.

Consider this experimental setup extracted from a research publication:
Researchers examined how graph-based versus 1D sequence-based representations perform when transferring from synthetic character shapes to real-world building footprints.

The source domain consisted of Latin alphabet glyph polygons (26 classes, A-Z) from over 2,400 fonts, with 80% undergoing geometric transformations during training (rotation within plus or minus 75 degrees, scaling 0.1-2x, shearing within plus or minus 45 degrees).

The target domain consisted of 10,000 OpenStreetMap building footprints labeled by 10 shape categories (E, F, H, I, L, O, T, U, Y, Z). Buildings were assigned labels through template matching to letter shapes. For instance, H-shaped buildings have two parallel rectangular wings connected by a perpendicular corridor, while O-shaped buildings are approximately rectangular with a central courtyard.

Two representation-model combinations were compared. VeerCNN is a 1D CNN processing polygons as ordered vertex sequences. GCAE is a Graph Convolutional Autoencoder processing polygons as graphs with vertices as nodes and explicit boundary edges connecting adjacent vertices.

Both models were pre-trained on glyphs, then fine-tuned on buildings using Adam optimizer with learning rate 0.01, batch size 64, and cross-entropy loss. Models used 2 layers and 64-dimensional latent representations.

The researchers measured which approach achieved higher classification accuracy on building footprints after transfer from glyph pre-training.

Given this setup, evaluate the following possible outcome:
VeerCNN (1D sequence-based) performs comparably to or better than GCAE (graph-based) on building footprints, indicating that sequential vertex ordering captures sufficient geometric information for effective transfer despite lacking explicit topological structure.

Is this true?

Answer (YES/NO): NO